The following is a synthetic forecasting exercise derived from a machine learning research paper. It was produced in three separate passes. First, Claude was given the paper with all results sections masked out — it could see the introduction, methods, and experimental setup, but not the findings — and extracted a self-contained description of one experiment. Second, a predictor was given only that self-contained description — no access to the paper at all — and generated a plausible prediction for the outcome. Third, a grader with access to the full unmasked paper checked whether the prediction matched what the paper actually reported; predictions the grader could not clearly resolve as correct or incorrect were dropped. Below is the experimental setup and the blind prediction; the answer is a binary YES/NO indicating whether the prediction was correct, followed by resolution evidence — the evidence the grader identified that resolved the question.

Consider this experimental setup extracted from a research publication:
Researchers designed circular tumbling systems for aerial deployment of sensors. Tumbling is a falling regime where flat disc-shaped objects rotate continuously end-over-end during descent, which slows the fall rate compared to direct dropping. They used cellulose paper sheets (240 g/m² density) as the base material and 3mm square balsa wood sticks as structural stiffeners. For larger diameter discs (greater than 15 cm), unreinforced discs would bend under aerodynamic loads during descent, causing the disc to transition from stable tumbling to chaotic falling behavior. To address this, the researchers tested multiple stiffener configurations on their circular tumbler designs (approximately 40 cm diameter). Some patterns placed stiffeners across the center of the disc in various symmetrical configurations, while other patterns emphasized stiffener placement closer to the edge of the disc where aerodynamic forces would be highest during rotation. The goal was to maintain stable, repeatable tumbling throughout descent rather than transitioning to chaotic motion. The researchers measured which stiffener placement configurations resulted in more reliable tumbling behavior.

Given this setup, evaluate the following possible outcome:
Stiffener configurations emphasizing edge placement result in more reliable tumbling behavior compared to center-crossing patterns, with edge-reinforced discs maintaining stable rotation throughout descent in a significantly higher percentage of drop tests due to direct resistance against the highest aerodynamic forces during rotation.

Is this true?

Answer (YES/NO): YES